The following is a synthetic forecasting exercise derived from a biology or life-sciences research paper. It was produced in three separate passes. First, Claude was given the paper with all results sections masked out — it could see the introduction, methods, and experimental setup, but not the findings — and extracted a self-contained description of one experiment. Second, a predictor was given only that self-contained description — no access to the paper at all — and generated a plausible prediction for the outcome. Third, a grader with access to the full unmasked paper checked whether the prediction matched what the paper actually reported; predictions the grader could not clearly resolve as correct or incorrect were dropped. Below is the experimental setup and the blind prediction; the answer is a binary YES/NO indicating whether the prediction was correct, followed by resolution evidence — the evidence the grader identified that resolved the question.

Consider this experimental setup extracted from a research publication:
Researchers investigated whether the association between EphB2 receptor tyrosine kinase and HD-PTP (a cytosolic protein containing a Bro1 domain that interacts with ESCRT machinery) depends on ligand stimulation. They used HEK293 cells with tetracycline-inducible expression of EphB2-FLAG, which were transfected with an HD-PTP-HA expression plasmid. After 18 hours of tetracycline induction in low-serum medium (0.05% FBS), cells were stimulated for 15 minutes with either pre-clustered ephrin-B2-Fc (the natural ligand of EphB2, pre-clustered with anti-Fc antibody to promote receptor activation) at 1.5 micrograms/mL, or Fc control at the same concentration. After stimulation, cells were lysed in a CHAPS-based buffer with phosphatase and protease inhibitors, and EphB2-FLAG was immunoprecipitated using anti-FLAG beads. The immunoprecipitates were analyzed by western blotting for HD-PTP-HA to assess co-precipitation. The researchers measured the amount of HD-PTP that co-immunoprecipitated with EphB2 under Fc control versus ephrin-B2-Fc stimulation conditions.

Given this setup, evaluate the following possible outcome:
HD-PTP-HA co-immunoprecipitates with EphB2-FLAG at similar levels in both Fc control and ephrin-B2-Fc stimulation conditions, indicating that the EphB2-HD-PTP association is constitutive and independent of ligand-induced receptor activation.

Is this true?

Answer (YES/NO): NO